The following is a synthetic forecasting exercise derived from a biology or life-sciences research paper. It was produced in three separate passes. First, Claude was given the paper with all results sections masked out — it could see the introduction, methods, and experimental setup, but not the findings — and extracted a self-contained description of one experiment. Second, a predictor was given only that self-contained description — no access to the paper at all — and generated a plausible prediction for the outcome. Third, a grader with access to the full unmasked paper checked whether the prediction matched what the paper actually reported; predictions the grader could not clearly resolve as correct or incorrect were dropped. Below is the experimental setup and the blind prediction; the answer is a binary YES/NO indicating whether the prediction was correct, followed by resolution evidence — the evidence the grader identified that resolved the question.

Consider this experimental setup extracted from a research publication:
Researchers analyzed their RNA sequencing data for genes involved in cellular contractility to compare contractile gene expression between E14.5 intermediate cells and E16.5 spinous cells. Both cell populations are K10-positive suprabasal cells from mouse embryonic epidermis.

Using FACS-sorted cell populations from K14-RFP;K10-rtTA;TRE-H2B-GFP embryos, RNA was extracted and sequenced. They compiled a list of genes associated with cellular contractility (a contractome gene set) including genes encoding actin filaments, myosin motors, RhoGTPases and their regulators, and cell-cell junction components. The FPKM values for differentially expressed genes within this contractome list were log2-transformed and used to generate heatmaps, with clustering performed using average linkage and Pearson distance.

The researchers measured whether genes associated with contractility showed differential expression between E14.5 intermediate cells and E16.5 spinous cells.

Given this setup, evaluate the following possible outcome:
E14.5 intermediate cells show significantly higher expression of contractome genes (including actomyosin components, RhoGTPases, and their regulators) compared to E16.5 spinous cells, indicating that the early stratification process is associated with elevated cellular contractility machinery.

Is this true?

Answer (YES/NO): YES